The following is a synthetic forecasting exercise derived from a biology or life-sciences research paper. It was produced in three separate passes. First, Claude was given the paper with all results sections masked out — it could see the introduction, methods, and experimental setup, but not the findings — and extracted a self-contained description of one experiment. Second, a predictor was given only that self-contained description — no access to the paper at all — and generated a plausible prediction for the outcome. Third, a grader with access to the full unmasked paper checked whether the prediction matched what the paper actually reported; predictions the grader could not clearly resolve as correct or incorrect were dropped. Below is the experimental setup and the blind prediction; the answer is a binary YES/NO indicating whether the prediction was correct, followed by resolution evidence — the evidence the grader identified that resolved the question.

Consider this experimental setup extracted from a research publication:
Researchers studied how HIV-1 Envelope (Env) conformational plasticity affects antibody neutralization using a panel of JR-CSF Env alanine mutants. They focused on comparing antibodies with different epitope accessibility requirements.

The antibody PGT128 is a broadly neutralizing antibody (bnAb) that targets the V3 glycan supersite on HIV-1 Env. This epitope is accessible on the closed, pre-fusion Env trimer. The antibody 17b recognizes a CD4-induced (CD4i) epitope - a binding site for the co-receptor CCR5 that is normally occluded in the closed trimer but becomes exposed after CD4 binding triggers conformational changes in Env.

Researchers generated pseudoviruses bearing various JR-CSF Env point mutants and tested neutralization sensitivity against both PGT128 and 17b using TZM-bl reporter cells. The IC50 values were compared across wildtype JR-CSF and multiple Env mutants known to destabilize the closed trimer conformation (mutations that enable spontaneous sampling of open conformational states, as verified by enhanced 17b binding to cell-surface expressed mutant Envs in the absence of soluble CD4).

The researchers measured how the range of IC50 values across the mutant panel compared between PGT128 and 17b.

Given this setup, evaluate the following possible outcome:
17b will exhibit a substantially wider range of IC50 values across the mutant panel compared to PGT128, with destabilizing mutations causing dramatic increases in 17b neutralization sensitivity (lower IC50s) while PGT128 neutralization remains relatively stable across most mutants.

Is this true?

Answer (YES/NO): YES